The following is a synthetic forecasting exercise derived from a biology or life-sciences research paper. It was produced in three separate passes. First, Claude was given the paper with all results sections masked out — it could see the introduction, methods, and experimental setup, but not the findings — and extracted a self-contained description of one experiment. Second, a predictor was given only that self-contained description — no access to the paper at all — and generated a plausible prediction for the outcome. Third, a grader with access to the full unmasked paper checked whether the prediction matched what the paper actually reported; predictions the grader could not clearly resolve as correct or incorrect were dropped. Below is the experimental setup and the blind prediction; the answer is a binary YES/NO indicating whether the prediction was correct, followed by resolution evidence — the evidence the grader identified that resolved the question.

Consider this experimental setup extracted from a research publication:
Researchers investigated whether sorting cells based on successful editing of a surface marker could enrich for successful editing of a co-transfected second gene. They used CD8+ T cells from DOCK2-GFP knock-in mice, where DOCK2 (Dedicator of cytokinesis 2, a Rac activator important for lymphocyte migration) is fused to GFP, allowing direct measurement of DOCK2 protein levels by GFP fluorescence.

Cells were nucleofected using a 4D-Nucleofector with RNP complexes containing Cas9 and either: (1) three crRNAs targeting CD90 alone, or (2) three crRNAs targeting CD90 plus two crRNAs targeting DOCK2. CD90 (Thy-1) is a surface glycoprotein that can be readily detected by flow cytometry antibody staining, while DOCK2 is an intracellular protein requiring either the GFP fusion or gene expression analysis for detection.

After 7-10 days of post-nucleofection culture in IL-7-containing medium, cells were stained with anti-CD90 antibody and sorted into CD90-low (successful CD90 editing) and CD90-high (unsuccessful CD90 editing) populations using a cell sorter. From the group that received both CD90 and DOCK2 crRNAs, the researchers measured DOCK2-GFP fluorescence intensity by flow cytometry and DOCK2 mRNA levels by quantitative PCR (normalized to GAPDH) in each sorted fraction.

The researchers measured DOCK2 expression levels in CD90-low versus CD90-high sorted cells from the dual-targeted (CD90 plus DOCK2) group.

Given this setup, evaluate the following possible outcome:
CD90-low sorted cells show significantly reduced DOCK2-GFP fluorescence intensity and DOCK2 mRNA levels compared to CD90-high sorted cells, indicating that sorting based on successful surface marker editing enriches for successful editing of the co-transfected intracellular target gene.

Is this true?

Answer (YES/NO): YES